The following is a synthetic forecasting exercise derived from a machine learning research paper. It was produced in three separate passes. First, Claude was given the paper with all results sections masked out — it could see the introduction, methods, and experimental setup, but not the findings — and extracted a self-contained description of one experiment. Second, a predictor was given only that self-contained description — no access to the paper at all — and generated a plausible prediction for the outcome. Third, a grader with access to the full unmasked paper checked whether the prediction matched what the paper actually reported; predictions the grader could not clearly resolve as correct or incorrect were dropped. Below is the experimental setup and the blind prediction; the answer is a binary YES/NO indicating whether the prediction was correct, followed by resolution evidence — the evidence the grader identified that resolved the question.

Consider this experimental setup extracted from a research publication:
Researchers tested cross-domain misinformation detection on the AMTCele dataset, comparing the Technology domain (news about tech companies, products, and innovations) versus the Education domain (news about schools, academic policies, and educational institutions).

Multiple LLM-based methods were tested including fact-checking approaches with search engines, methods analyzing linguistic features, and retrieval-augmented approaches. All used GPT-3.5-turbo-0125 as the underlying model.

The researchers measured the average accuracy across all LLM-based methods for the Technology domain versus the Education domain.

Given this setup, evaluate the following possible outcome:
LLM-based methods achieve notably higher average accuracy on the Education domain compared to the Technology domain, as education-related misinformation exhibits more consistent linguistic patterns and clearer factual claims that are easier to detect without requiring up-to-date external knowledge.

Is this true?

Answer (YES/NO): NO